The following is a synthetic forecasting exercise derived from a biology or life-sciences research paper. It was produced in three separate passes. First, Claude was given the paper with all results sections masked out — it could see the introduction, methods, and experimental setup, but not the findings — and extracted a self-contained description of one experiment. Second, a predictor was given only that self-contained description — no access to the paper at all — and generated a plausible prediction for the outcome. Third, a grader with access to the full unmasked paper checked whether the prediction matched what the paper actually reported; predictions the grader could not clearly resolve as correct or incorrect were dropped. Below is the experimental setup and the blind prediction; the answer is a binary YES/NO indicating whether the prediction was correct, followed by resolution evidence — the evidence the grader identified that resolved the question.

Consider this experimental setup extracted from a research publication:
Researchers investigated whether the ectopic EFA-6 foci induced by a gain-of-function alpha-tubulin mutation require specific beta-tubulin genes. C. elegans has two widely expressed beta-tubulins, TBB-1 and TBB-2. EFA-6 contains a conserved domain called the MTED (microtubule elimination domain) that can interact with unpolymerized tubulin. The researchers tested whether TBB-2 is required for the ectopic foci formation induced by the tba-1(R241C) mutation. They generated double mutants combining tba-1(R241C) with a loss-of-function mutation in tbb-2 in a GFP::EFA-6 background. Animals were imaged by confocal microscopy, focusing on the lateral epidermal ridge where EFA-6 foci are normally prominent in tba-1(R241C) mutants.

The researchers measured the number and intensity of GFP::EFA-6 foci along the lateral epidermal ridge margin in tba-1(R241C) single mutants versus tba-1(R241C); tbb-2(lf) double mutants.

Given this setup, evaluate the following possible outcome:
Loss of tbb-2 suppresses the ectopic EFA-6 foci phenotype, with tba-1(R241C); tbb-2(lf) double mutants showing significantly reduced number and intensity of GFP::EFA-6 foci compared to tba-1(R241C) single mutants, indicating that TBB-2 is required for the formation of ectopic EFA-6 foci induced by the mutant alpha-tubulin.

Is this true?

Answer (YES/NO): YES